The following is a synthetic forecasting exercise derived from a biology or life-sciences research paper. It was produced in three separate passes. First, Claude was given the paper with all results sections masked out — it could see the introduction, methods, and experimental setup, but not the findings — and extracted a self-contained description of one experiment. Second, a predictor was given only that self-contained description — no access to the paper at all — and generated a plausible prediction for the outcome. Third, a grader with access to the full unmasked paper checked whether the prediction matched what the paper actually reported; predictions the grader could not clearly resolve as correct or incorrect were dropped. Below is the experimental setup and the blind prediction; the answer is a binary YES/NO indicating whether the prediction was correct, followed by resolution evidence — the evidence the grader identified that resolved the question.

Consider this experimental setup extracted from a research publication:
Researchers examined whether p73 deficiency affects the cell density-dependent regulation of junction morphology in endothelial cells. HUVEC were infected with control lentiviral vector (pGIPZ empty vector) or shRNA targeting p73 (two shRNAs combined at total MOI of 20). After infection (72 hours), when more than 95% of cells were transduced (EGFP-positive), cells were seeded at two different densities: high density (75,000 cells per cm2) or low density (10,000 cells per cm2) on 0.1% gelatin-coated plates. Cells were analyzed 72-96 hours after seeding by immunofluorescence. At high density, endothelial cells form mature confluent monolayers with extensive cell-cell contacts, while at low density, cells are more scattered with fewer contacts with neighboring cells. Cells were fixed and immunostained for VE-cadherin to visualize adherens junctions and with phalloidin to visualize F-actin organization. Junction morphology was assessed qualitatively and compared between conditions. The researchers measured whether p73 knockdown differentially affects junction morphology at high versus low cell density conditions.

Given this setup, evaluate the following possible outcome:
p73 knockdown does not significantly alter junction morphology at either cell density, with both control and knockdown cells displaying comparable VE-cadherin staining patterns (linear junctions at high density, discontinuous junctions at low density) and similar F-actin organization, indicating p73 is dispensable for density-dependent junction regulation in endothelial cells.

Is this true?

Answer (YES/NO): NO